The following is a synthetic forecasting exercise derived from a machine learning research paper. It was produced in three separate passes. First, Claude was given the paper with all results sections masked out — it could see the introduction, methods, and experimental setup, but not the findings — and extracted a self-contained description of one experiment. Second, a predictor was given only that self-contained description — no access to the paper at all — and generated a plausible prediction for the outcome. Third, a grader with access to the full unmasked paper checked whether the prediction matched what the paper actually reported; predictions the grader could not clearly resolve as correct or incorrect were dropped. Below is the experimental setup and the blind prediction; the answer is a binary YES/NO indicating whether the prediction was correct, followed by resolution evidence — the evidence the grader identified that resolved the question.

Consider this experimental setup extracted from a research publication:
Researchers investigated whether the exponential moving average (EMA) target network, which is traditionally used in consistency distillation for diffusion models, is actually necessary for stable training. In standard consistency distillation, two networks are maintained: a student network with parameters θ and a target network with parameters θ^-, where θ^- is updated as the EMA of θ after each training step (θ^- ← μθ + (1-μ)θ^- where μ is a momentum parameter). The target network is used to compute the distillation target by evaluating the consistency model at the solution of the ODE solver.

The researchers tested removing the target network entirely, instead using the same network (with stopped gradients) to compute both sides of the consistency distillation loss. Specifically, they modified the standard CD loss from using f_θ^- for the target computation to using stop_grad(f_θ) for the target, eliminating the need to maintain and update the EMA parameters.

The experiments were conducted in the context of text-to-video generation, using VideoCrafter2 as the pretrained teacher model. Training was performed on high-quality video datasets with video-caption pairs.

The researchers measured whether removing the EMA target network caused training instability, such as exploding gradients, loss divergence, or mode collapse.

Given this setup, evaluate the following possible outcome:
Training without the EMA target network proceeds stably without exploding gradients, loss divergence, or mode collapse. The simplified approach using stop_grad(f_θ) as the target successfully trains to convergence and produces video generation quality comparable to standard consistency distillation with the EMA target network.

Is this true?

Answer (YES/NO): NO